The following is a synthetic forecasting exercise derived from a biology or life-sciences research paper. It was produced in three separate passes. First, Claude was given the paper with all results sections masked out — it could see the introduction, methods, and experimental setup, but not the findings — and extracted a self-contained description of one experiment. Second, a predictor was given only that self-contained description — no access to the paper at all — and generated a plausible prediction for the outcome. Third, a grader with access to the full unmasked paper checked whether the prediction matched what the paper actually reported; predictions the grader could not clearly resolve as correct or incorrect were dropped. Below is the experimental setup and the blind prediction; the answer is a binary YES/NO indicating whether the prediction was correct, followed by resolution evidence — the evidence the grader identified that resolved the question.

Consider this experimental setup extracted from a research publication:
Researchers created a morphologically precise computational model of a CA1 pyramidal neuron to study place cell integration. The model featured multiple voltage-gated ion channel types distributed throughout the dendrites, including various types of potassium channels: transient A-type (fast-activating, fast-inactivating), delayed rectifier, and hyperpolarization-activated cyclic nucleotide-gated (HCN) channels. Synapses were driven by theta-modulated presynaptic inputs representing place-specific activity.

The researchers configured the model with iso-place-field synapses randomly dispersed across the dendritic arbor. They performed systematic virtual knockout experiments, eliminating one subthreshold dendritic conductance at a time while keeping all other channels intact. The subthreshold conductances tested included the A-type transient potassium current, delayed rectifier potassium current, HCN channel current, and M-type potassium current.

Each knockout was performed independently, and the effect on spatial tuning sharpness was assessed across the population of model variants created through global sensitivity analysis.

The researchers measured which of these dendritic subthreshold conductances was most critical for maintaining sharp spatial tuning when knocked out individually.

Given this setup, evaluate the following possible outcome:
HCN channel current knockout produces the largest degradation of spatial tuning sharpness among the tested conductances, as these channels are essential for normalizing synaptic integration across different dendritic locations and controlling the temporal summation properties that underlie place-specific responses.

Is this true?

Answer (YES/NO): NO